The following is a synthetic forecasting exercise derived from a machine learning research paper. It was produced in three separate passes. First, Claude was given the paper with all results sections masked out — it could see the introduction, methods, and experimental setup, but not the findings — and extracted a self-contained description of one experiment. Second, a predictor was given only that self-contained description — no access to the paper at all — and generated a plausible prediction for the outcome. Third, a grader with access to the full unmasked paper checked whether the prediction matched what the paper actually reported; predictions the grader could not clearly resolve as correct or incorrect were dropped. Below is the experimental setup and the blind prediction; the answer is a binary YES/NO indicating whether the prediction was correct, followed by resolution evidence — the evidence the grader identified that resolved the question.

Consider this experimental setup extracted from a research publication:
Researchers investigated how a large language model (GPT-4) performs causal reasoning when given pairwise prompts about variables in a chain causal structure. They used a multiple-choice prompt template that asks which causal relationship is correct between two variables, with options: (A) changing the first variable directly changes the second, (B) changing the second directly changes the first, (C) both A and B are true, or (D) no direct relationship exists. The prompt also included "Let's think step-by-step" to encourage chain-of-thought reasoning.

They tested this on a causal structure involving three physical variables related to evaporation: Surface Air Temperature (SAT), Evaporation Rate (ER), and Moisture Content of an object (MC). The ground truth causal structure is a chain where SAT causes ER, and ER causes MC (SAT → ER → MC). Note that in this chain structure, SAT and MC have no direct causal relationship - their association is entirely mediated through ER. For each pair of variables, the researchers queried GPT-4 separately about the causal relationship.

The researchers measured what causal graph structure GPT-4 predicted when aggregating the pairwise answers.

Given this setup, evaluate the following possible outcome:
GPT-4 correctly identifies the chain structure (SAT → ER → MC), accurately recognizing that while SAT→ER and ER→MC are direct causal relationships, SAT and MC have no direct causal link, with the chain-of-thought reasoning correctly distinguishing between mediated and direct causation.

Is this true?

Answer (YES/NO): NO